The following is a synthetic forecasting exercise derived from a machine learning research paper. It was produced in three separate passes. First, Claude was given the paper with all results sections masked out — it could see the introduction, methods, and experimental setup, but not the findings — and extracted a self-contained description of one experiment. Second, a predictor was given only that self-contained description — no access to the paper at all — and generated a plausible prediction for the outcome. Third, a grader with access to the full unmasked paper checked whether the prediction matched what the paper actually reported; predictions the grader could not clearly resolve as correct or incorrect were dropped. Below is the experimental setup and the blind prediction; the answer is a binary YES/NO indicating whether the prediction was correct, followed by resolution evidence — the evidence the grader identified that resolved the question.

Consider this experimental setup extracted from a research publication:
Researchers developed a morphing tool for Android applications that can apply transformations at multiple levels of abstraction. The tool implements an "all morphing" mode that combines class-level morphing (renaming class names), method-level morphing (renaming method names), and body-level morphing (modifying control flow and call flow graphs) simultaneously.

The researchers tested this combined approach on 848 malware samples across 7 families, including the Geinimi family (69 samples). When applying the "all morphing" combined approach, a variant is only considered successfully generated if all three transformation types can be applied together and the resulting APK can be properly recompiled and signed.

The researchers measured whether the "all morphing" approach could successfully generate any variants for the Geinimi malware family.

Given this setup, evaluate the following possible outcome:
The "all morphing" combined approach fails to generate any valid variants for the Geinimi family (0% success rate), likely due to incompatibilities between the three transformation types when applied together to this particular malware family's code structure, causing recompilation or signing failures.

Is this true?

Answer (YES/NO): NO